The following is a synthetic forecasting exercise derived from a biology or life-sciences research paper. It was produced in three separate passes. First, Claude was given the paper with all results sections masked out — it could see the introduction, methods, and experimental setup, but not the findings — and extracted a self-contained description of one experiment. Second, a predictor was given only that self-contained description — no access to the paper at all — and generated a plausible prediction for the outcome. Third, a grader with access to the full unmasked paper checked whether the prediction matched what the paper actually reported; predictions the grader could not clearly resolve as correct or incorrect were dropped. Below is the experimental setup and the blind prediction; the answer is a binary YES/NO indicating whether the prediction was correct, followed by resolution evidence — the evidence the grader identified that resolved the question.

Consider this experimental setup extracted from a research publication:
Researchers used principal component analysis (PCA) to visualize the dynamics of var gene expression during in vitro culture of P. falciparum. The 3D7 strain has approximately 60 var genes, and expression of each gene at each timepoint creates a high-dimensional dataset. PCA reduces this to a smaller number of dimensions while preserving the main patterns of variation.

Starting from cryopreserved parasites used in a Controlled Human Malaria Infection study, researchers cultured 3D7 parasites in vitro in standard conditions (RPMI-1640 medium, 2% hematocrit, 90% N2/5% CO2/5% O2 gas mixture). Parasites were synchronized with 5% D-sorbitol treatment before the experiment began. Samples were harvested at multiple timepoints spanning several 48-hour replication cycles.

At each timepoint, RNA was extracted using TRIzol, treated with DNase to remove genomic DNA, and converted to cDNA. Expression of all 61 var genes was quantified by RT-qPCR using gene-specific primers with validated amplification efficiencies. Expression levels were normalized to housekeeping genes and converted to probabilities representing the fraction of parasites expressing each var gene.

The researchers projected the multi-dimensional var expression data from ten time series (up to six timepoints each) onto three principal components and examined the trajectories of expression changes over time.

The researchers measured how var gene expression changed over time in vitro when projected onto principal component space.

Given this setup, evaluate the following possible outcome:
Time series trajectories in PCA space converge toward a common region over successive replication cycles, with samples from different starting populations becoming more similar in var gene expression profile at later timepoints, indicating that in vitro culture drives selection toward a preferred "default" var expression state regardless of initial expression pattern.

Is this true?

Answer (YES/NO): NO